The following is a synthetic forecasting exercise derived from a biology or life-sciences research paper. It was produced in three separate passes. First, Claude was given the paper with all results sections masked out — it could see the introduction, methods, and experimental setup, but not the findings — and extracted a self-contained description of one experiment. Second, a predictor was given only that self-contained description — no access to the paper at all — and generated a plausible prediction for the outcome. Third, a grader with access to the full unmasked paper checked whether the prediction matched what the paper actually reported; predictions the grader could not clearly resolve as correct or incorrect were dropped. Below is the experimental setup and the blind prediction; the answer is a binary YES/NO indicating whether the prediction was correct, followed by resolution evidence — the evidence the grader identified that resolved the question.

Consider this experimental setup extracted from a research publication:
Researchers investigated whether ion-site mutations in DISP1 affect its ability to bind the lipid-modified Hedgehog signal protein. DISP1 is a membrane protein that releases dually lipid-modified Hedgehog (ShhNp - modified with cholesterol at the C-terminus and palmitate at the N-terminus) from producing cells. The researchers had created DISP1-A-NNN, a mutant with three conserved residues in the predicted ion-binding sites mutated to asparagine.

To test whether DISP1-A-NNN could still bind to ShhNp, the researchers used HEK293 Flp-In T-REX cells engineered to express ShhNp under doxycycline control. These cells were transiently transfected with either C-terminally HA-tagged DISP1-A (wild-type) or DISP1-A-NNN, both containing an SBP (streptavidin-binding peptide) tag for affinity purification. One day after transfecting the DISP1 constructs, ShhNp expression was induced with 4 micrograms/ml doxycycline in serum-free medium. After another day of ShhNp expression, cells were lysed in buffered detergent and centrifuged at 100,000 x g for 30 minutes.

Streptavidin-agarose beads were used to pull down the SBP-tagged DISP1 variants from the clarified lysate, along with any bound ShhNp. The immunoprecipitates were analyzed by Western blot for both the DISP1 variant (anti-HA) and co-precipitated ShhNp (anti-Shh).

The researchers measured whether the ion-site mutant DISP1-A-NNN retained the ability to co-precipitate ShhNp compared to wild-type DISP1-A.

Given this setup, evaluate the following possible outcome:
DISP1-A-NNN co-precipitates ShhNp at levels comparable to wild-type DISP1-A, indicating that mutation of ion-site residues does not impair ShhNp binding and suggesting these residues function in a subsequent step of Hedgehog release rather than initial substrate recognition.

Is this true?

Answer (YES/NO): YES